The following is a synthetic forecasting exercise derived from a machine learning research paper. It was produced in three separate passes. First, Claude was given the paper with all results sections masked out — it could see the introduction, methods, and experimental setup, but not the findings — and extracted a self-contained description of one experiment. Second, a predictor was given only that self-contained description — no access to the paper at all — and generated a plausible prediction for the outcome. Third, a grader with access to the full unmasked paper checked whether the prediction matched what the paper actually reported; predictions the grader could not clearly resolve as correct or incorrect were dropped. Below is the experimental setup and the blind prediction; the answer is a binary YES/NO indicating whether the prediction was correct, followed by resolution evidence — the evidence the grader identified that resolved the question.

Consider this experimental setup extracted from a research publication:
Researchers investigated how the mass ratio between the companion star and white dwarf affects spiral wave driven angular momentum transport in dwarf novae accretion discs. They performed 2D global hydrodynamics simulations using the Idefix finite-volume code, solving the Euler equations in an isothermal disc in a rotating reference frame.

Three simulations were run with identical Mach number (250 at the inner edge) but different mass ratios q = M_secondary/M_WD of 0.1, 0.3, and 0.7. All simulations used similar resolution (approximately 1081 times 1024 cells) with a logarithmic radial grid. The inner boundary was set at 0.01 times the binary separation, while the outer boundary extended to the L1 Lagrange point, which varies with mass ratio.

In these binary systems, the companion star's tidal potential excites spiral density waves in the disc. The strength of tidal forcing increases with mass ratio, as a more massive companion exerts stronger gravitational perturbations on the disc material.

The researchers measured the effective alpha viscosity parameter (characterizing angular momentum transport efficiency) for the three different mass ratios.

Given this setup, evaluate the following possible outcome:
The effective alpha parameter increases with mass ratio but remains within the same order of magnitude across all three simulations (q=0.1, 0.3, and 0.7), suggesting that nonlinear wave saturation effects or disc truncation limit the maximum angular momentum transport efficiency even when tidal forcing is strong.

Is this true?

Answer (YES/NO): NO